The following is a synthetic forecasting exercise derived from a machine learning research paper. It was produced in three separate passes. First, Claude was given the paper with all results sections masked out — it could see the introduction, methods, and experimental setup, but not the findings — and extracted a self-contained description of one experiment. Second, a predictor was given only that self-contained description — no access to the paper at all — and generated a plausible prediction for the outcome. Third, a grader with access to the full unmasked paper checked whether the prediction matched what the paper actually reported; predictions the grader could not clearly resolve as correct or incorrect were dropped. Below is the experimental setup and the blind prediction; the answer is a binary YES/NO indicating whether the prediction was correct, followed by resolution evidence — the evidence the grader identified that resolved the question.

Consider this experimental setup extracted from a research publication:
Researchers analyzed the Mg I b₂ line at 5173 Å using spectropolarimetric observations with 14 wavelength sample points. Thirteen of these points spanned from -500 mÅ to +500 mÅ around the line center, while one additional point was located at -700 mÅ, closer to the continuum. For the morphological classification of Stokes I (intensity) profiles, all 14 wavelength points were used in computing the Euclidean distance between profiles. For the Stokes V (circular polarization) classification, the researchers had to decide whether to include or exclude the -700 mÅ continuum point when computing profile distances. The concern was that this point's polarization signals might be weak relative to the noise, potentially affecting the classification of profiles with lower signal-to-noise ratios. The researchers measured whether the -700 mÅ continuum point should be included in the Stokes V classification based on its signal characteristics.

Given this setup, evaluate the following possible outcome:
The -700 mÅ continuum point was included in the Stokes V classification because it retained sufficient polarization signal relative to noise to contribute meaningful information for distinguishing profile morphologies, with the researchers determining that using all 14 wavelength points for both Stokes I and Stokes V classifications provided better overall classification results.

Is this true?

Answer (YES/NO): NO